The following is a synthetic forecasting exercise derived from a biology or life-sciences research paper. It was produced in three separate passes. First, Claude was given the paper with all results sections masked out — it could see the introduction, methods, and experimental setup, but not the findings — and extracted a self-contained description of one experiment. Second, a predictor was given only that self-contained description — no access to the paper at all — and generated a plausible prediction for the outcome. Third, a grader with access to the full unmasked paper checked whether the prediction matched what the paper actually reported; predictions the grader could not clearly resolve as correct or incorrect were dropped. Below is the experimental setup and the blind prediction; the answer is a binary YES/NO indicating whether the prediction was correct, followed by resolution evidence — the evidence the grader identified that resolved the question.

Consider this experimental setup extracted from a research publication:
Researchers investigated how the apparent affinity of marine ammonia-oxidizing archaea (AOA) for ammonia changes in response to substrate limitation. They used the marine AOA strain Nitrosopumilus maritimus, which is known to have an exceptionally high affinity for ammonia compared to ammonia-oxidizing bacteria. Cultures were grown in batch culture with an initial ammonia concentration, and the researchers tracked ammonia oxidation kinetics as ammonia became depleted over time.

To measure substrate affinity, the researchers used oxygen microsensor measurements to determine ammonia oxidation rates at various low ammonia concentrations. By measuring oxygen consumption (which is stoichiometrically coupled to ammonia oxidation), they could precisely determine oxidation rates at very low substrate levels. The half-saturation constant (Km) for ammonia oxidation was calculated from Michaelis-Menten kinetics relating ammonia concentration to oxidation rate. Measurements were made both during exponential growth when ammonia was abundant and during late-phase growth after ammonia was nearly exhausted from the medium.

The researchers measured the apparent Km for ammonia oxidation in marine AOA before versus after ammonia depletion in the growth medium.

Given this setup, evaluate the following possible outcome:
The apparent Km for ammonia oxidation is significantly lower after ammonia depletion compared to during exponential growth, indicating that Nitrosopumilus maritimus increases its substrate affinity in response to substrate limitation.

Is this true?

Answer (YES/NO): NO